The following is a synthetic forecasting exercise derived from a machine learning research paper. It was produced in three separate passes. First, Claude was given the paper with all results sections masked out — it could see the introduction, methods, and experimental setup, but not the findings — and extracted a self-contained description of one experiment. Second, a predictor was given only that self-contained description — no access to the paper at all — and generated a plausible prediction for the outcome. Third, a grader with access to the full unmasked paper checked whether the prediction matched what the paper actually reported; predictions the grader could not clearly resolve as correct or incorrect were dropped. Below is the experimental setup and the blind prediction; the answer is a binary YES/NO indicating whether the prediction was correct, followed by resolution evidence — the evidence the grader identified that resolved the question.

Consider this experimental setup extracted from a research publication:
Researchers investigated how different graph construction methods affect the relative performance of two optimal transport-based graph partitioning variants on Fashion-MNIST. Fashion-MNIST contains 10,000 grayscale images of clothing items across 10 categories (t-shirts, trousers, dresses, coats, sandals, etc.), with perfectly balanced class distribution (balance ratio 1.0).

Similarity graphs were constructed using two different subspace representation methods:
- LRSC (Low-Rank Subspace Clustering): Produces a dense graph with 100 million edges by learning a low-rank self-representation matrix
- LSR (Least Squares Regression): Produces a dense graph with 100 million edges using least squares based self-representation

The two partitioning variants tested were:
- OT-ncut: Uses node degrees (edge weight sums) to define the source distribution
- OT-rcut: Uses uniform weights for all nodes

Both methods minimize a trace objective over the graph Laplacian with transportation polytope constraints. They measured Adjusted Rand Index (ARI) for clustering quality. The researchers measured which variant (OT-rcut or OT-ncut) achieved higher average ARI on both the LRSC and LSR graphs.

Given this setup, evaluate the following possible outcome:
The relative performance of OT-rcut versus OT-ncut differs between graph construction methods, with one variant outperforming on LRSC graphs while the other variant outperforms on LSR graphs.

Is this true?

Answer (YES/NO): NO